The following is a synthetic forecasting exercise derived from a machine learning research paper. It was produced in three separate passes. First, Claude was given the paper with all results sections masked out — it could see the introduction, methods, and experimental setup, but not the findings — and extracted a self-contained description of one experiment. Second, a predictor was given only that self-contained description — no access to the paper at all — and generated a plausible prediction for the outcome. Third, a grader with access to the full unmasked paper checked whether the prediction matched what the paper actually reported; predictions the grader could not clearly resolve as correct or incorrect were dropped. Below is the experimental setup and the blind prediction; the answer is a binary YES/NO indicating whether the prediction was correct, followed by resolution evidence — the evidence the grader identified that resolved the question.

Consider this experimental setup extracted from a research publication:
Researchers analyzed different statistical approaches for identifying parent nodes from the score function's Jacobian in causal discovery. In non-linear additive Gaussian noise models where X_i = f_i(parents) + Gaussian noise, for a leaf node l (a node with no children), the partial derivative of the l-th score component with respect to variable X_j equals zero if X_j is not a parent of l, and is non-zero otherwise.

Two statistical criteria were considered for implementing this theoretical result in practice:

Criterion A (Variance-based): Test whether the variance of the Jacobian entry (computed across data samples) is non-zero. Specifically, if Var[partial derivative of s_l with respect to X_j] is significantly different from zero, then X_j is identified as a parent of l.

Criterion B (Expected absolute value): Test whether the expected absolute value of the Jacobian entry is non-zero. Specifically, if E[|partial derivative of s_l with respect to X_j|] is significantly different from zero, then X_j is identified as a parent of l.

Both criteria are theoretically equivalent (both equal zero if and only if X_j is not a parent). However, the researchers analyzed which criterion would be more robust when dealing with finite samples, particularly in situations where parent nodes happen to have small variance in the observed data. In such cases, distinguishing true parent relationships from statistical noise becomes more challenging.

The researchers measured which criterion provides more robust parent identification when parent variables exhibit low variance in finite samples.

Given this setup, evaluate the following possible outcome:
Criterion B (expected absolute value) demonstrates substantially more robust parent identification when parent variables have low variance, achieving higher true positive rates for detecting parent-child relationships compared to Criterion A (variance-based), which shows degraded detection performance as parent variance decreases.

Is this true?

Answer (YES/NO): YES